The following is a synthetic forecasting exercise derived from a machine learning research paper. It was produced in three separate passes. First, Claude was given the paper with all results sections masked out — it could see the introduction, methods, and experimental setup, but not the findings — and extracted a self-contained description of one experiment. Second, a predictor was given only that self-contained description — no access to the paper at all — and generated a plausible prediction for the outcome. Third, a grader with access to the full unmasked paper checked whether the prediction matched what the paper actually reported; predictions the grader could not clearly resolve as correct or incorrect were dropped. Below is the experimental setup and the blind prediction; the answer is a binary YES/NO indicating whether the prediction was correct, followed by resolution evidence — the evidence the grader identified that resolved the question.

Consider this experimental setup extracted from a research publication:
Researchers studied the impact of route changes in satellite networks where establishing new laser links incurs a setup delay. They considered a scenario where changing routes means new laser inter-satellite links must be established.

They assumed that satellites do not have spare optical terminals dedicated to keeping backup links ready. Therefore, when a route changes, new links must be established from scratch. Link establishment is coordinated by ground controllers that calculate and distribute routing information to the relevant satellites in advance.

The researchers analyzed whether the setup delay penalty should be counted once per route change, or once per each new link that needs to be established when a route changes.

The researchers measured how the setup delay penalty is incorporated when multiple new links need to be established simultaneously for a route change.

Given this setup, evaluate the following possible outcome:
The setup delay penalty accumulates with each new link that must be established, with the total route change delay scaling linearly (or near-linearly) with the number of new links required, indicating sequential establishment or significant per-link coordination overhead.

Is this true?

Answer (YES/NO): NO